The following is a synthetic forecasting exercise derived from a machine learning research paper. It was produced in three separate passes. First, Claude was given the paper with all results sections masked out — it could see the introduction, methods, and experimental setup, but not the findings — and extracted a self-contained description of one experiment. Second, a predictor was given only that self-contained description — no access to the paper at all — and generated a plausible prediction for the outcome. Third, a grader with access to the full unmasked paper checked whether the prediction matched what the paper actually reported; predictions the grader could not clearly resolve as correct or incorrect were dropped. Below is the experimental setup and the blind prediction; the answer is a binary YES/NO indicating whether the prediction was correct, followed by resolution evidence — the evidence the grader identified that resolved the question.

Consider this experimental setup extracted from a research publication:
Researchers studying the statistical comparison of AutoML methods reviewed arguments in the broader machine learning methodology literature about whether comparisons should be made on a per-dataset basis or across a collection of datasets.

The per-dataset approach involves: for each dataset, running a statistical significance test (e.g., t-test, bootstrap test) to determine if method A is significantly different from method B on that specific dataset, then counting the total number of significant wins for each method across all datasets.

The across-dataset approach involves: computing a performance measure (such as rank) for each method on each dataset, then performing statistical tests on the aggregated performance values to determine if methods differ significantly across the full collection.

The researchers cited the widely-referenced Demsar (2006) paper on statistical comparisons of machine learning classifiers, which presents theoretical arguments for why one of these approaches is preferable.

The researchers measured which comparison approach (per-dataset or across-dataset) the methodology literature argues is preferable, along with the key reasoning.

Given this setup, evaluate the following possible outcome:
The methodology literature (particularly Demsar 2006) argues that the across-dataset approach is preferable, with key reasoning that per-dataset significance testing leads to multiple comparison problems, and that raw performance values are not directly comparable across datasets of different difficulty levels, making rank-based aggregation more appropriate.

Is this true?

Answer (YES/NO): NO